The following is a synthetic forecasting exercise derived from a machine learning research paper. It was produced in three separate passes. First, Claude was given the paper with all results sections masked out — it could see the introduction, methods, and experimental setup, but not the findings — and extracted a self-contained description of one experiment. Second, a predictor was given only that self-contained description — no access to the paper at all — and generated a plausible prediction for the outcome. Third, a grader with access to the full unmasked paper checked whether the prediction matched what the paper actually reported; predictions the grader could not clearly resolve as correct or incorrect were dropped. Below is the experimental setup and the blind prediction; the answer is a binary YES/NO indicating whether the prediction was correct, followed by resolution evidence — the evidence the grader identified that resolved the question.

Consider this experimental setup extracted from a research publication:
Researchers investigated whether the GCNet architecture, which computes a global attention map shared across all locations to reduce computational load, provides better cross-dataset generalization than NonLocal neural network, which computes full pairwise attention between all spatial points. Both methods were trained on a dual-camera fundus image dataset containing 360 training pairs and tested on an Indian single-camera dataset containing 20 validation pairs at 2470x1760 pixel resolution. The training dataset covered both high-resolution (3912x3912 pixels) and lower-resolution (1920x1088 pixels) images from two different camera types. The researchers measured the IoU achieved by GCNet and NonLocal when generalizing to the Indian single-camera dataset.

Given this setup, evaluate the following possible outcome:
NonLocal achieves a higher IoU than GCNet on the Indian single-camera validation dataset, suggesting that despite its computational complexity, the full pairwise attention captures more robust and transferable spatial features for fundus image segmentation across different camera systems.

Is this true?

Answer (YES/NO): NO